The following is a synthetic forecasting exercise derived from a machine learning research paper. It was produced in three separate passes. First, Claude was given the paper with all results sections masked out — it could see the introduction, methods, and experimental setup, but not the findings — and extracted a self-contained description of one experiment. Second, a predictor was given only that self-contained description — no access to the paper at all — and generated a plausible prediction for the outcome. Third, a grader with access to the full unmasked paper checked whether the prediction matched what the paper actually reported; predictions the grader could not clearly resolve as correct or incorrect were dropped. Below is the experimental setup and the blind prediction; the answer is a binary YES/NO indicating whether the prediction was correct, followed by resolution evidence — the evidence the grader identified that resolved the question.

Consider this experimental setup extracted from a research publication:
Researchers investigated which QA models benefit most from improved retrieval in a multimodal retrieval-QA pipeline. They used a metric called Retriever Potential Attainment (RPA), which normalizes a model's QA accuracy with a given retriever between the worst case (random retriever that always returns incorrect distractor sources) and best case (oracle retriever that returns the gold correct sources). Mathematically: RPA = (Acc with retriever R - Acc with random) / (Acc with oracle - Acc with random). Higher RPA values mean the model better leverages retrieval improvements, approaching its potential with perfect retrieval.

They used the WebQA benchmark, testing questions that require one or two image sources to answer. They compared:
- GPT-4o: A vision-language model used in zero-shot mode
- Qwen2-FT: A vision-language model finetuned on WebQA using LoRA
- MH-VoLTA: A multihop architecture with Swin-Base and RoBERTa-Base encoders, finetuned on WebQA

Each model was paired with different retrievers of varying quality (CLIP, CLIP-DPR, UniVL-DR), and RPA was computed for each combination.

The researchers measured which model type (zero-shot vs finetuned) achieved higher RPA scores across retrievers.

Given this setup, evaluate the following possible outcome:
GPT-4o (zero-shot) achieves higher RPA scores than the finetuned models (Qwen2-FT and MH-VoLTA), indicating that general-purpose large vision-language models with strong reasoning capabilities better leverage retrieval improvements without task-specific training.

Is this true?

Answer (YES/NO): YES